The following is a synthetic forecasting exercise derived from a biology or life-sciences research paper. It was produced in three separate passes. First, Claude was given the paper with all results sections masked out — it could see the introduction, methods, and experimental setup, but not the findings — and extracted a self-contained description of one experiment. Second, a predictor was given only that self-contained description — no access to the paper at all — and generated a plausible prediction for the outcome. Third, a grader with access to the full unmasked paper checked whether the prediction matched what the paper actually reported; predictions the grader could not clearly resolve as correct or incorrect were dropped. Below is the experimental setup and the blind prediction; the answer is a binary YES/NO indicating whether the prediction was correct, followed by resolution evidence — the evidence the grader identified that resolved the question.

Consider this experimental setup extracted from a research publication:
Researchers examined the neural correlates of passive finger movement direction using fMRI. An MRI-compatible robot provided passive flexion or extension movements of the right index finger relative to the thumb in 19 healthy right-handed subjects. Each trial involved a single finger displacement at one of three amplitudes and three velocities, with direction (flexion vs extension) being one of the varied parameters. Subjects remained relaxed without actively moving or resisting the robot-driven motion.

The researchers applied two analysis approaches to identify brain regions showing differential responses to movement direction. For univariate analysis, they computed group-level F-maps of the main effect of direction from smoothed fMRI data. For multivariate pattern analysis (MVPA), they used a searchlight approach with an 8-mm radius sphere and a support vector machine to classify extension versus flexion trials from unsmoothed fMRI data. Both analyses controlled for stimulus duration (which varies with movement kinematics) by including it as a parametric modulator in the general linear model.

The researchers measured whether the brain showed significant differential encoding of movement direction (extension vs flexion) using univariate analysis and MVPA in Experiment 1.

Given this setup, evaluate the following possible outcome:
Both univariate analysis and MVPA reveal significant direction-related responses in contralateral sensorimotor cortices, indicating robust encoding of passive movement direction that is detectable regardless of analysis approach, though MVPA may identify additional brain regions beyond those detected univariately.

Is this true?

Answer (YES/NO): NO